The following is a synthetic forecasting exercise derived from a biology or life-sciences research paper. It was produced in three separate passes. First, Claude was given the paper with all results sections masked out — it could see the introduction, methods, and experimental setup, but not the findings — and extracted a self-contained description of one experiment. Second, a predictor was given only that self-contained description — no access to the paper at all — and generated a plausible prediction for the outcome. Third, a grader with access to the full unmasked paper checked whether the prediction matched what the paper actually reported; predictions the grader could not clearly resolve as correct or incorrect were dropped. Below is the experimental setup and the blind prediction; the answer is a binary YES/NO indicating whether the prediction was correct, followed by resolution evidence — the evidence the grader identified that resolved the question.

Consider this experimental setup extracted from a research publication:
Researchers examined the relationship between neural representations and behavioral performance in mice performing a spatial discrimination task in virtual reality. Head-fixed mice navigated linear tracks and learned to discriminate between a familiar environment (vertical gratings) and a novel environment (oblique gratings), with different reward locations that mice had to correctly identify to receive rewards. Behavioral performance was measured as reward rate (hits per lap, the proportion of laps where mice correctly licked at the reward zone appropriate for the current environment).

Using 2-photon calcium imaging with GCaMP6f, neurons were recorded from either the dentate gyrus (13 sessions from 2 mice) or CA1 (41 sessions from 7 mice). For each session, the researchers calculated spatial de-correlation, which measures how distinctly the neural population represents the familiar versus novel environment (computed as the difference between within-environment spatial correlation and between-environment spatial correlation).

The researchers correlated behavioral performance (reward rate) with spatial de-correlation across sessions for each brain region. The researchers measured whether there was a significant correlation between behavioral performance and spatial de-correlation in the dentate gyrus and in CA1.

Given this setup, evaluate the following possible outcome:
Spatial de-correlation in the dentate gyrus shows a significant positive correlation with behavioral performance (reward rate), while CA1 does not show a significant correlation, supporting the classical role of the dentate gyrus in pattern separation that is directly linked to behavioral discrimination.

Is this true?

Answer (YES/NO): NO